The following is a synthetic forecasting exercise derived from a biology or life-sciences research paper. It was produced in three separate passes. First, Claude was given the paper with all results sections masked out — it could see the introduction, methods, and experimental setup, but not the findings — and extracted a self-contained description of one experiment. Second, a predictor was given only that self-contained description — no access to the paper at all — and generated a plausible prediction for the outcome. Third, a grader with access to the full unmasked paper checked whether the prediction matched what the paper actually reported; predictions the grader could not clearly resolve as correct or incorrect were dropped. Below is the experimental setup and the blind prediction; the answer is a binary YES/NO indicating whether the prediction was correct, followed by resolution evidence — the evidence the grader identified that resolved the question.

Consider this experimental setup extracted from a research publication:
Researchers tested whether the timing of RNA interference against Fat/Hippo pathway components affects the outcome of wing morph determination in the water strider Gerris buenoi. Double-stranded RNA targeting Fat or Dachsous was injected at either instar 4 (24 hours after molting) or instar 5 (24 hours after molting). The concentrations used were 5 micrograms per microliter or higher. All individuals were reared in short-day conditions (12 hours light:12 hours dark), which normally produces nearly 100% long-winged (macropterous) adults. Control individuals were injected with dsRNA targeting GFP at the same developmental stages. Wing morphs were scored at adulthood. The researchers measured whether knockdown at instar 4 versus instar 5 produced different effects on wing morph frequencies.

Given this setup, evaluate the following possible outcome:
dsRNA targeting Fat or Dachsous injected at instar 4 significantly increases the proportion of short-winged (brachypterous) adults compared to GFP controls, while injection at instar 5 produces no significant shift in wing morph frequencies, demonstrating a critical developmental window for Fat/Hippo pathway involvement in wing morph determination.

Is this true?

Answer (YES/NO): NO